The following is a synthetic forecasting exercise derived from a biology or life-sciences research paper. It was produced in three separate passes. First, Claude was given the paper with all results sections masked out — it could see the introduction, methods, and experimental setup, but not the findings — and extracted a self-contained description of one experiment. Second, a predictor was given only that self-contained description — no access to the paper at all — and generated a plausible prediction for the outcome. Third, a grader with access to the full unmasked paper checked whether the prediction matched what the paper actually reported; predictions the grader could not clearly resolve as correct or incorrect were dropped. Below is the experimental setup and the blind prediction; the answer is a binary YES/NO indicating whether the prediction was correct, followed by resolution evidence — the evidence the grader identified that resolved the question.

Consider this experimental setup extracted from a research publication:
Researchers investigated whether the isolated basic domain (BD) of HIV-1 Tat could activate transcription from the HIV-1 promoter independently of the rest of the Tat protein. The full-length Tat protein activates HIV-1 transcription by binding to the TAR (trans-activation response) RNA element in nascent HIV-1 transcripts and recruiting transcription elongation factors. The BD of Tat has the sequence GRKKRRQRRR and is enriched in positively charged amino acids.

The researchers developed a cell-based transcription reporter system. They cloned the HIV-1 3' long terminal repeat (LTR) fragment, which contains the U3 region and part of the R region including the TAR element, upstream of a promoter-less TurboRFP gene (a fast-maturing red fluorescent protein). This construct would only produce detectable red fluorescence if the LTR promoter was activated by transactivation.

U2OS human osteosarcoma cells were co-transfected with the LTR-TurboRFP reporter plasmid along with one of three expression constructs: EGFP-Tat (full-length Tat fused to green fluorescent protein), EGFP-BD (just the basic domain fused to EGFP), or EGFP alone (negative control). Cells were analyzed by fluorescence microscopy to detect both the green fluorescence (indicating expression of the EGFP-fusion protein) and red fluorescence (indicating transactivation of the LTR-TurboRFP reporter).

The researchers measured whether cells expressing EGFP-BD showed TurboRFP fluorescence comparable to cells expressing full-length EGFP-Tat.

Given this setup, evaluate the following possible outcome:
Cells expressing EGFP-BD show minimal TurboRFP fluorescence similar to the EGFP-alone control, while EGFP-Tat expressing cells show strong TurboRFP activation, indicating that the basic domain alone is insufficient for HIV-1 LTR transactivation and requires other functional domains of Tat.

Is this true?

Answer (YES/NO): YES